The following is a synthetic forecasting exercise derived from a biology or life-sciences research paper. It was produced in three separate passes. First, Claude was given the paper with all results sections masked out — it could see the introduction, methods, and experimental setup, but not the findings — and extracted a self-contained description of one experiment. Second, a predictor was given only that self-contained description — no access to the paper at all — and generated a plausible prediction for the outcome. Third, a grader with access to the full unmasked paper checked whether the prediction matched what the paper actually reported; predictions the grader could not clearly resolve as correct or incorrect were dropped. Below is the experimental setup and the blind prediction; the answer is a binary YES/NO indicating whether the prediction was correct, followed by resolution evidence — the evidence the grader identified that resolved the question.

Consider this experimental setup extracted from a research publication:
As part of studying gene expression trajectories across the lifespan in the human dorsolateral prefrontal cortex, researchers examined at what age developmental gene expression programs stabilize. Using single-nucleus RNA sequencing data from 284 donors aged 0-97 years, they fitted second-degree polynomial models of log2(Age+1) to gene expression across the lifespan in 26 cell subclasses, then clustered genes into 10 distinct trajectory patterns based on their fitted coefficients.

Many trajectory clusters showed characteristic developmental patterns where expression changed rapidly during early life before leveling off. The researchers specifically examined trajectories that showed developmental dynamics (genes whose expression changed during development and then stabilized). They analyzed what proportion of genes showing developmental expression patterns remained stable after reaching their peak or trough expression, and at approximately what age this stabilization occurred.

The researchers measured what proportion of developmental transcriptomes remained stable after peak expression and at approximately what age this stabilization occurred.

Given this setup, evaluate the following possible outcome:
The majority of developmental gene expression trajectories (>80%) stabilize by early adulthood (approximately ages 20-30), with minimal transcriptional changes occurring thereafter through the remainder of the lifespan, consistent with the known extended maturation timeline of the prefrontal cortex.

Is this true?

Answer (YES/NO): NO